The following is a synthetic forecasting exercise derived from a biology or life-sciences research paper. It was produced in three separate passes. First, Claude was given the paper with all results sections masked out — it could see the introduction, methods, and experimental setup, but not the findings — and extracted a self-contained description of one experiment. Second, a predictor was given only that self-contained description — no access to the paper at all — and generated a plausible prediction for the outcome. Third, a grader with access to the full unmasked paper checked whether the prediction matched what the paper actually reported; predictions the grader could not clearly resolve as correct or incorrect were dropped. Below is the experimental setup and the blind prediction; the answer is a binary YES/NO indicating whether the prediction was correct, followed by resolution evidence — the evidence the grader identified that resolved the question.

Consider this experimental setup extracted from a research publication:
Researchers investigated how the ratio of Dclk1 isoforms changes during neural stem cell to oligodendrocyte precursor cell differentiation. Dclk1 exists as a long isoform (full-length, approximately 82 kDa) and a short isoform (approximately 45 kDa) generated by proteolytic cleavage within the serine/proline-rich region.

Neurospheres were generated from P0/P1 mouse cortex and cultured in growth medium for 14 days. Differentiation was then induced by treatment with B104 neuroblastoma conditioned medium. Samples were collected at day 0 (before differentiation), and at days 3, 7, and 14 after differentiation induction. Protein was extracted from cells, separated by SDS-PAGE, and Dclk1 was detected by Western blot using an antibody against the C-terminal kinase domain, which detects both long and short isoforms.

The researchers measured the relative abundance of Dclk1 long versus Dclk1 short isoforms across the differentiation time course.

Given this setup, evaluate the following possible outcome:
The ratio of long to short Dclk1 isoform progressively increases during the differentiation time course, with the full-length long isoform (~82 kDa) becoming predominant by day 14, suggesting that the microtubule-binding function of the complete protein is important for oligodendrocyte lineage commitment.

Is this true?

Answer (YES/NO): YES